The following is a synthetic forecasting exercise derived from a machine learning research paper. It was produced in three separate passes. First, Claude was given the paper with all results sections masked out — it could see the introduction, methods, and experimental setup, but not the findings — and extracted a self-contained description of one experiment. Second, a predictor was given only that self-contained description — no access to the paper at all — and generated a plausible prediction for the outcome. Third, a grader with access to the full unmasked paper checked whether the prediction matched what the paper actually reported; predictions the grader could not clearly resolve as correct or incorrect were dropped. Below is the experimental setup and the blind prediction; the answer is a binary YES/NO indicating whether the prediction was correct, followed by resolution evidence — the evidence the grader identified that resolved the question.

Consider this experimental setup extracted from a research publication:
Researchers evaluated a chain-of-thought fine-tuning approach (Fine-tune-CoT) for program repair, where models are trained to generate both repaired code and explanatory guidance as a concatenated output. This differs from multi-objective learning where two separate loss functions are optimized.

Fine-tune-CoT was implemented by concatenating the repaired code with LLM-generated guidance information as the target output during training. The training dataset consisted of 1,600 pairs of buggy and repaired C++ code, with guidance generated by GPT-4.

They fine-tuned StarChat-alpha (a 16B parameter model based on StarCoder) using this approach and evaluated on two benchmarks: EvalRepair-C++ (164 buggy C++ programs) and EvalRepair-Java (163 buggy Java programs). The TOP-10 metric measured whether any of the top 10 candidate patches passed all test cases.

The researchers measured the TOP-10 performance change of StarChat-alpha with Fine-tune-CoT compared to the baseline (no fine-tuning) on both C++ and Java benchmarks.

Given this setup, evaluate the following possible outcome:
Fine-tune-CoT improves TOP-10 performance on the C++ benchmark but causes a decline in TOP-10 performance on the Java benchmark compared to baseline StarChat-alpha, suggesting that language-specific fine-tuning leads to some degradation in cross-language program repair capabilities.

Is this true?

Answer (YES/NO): NO